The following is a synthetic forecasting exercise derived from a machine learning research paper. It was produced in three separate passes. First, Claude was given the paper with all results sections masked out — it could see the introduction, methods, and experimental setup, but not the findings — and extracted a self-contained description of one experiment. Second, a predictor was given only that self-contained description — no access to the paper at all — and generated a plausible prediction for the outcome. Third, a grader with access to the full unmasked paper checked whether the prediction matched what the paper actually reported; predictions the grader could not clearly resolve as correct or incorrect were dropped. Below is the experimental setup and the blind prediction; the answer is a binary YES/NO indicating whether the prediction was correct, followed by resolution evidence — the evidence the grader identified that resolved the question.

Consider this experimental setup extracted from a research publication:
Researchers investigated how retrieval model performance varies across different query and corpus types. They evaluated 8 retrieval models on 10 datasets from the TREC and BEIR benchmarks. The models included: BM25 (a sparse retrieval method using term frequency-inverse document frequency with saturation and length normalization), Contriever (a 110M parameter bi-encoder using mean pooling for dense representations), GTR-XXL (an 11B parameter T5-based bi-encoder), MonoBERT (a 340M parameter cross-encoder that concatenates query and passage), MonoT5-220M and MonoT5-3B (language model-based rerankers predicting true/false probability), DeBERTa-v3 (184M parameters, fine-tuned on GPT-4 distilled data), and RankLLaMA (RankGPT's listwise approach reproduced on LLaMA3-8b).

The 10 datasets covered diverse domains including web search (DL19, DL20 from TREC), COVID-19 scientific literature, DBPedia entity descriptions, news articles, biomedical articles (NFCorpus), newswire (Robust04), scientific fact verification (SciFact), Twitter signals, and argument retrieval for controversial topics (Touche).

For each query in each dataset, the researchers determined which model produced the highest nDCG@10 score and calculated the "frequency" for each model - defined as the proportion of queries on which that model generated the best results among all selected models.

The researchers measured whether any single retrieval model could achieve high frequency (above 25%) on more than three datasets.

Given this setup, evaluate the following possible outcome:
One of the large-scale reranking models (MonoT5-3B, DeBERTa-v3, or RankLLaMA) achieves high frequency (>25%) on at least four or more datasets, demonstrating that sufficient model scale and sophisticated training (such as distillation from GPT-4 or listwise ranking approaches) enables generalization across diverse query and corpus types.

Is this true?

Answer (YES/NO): NO